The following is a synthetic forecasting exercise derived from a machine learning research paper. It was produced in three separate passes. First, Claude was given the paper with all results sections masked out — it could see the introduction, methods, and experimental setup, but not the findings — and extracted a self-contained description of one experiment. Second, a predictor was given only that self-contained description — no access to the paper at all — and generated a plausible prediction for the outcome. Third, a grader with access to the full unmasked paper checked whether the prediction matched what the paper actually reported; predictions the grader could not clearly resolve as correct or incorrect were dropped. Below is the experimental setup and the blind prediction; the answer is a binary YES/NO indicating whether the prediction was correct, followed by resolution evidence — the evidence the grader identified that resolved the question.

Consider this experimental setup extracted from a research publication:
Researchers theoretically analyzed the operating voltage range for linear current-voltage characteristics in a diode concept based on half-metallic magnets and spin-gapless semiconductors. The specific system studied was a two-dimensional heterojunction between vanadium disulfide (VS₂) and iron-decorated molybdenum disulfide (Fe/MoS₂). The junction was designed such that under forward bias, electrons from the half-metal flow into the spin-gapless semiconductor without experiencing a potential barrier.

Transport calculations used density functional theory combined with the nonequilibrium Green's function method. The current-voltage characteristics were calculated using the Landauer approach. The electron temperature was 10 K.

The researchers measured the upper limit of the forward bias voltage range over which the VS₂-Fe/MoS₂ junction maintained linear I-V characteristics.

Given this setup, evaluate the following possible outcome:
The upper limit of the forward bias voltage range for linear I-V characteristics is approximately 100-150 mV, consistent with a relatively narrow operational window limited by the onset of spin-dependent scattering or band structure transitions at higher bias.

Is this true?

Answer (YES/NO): NO